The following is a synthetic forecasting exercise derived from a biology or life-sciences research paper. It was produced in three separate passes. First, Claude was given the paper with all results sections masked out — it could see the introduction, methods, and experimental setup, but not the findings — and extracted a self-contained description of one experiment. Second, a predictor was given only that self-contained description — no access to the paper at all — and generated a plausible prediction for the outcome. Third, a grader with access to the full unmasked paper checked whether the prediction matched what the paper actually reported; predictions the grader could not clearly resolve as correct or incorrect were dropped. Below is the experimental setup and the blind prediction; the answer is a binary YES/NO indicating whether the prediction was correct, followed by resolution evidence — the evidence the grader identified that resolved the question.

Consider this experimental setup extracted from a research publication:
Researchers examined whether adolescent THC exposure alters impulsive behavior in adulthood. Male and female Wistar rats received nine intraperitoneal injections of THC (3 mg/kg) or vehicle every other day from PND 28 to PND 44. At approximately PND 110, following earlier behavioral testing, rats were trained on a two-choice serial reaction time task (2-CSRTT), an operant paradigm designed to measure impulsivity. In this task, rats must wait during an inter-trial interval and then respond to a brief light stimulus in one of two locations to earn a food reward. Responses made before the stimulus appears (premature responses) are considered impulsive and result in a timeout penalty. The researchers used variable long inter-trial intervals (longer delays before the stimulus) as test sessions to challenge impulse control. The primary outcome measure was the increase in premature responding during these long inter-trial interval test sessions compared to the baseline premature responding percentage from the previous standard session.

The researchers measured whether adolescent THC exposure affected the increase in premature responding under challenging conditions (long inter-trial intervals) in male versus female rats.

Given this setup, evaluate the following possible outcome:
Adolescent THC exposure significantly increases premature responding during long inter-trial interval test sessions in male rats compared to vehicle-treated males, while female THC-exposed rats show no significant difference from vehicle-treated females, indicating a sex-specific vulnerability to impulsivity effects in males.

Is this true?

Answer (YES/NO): NO